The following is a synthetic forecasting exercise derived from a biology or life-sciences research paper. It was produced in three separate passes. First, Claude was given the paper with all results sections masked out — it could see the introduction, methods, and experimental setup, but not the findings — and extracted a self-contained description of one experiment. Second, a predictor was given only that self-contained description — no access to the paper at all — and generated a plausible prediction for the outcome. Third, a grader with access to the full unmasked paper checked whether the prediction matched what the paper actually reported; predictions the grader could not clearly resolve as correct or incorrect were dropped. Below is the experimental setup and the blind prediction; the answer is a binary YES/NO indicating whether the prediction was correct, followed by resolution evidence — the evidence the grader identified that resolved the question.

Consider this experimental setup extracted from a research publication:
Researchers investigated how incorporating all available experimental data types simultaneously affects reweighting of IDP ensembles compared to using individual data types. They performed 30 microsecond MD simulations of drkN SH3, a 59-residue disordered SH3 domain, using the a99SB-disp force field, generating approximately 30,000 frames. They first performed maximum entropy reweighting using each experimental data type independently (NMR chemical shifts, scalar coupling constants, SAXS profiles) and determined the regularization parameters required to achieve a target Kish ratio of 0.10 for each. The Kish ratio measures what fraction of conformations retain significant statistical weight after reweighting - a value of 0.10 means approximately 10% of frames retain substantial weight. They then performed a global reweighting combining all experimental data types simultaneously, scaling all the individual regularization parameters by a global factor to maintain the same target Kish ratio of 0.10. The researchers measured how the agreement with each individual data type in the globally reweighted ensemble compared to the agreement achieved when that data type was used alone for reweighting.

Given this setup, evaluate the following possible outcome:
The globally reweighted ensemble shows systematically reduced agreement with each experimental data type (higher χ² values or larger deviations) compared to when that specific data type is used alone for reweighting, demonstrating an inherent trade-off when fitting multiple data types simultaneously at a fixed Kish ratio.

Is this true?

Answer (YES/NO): YES